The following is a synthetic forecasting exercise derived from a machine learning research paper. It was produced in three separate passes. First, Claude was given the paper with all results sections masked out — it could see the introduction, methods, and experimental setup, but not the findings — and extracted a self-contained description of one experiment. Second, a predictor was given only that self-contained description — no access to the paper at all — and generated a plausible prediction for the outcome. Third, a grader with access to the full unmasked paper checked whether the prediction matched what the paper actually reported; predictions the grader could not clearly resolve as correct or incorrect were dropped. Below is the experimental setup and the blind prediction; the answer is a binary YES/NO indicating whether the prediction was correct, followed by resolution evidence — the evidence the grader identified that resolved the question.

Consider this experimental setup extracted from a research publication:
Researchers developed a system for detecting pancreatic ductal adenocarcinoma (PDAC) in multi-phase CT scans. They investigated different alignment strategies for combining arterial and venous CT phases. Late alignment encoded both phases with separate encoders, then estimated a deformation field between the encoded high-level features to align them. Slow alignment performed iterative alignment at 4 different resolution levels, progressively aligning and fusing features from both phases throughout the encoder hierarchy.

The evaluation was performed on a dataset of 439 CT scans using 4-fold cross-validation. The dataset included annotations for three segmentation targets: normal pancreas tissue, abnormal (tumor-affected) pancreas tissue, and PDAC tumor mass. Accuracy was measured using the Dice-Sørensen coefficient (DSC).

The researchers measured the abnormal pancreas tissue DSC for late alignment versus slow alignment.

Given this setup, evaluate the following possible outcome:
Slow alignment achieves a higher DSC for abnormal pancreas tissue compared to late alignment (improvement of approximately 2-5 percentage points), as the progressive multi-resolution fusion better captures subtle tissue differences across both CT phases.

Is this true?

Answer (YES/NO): NO